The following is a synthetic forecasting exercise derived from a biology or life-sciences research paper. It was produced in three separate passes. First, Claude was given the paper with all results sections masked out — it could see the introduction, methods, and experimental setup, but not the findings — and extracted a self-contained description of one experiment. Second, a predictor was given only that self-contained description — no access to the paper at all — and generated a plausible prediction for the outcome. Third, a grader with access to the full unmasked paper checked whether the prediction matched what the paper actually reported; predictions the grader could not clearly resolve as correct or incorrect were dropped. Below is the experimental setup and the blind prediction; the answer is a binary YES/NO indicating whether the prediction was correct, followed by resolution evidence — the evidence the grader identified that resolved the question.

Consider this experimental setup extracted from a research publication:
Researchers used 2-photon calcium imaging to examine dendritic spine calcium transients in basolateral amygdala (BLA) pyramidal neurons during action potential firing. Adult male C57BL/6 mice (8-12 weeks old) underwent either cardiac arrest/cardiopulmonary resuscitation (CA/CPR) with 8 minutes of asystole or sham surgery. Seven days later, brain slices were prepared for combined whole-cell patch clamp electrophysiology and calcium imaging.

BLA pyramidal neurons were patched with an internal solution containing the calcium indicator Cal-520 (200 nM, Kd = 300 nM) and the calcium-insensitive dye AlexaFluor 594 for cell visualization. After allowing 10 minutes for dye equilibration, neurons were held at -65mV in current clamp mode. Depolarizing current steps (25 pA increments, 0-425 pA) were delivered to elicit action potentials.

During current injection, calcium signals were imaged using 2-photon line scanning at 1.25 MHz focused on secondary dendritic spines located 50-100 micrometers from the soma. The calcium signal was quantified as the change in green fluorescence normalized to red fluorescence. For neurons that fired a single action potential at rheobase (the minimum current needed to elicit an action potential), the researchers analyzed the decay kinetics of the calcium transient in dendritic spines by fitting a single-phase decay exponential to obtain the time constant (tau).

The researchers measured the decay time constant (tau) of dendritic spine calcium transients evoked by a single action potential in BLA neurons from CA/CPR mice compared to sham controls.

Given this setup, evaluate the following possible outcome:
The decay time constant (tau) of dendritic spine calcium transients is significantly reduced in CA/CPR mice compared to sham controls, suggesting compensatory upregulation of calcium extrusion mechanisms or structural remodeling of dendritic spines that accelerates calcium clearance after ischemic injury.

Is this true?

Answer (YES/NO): NO